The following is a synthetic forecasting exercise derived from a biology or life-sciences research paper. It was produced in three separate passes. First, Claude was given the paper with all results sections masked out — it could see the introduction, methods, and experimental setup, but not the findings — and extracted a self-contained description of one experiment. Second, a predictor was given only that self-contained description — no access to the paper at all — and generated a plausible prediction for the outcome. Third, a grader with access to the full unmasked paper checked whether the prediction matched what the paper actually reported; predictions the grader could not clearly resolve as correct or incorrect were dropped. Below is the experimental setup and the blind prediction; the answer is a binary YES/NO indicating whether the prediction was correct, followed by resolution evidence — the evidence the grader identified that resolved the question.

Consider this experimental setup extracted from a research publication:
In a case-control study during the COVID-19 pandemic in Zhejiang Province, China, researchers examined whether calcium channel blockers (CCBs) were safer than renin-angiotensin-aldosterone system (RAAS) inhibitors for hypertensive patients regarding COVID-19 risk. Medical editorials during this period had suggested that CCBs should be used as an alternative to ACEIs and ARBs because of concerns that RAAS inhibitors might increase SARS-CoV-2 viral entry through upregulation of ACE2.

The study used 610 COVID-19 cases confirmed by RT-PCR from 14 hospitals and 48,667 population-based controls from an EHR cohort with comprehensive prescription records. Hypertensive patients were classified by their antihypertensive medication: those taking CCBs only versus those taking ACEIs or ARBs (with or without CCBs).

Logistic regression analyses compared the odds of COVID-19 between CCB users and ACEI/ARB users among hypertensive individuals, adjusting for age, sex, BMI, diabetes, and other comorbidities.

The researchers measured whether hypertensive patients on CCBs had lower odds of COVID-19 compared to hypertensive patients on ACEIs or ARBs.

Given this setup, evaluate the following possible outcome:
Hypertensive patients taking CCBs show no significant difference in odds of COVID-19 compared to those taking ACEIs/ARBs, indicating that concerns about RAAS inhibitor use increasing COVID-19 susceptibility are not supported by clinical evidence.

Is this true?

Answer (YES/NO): NO